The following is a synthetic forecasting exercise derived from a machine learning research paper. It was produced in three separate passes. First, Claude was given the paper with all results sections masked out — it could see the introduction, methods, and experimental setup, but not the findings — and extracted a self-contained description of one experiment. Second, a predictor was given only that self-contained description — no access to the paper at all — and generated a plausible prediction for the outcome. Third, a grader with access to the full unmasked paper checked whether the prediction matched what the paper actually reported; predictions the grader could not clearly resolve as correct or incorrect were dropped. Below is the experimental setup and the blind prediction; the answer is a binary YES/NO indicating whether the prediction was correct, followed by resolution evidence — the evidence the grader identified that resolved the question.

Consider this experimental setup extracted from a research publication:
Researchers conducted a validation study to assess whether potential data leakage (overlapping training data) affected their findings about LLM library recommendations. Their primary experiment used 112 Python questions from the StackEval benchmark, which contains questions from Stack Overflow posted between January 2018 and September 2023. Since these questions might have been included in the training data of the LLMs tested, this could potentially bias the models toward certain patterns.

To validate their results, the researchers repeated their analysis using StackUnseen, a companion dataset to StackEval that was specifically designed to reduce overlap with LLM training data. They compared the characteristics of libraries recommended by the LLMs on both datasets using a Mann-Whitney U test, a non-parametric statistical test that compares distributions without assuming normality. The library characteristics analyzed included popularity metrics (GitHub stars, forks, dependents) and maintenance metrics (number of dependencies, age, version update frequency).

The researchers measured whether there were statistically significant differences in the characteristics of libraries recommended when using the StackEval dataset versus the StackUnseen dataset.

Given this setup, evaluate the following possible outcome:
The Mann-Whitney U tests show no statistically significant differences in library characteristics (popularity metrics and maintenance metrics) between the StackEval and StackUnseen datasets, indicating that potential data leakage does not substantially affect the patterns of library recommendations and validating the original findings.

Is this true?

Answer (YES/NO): YES